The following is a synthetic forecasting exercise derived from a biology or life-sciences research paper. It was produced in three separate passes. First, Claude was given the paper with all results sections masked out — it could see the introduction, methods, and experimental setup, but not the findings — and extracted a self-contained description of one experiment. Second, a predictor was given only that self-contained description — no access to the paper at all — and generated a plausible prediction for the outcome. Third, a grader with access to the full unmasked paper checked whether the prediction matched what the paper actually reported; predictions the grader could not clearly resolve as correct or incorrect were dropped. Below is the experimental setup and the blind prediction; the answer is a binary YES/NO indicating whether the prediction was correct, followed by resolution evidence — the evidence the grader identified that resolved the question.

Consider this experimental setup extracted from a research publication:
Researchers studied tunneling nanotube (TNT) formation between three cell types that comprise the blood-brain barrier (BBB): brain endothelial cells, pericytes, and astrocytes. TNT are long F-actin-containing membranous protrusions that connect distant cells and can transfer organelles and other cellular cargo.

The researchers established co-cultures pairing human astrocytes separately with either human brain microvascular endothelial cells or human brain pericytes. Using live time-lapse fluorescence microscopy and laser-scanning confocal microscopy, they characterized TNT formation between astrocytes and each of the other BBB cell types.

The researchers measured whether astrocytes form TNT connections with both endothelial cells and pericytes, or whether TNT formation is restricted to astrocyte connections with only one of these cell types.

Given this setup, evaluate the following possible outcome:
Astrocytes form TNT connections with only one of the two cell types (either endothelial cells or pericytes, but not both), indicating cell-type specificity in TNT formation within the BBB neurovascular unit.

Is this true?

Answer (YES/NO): NO